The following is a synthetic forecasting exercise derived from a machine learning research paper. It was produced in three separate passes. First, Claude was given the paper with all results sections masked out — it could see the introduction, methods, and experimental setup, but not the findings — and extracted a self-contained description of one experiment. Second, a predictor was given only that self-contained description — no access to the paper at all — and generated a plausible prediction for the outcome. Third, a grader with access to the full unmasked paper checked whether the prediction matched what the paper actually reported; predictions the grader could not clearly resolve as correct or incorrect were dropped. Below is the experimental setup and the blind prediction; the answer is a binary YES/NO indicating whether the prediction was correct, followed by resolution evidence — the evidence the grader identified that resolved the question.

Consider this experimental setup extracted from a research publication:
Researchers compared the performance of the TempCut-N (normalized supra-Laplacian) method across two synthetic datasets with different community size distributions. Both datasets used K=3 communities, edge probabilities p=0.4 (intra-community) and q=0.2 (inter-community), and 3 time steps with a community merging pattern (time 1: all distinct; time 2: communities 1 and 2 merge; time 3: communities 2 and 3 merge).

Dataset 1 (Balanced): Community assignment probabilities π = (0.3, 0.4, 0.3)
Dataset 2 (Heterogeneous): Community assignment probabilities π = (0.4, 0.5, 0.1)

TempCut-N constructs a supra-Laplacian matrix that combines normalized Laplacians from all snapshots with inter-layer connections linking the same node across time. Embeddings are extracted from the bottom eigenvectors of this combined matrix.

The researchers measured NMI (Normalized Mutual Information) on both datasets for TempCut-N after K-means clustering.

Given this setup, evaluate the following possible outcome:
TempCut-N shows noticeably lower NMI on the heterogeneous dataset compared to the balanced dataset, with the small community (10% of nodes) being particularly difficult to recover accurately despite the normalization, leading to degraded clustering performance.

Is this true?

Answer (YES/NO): NO